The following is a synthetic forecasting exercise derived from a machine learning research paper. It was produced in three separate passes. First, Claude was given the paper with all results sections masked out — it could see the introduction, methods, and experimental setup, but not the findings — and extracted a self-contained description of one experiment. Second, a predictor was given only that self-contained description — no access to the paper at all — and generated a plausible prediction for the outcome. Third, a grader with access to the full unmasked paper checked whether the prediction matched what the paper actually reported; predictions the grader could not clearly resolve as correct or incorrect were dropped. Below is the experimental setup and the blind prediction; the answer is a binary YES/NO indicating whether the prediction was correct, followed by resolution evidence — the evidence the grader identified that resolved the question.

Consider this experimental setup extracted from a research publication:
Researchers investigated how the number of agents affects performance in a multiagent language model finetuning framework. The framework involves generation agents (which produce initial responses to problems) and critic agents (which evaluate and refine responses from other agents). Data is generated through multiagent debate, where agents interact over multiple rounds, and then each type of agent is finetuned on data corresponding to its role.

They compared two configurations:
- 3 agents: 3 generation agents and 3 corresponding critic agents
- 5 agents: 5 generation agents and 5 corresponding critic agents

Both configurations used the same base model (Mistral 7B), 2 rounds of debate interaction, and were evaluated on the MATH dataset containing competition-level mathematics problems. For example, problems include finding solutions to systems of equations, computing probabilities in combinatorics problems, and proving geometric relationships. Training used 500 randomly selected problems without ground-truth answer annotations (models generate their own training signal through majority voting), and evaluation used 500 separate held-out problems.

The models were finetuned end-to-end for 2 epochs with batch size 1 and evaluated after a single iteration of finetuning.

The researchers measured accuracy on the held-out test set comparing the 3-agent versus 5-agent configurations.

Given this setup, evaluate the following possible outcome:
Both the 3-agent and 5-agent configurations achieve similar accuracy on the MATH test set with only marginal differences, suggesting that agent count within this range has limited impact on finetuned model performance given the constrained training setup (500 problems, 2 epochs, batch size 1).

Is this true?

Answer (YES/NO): NO